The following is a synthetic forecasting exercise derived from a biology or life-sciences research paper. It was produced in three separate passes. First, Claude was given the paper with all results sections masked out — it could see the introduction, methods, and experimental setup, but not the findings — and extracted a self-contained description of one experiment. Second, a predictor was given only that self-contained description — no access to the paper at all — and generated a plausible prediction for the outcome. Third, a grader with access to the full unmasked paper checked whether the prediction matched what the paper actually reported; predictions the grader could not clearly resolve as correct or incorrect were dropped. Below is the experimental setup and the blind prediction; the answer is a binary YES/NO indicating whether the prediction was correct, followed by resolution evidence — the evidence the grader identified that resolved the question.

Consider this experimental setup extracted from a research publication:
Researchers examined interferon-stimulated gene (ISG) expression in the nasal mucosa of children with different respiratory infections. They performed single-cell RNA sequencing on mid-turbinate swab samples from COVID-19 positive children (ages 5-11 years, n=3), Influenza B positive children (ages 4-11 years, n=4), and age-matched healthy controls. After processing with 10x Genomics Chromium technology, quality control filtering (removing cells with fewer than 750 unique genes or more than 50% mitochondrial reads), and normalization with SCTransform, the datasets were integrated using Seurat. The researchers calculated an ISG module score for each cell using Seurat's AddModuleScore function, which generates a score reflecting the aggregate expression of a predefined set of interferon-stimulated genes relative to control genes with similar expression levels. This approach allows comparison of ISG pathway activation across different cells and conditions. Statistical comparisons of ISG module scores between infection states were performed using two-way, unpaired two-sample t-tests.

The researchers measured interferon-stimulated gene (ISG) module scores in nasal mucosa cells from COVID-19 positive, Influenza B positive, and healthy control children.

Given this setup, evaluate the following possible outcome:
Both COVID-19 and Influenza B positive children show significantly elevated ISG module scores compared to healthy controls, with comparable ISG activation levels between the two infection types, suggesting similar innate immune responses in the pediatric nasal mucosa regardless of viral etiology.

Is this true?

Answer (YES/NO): YES